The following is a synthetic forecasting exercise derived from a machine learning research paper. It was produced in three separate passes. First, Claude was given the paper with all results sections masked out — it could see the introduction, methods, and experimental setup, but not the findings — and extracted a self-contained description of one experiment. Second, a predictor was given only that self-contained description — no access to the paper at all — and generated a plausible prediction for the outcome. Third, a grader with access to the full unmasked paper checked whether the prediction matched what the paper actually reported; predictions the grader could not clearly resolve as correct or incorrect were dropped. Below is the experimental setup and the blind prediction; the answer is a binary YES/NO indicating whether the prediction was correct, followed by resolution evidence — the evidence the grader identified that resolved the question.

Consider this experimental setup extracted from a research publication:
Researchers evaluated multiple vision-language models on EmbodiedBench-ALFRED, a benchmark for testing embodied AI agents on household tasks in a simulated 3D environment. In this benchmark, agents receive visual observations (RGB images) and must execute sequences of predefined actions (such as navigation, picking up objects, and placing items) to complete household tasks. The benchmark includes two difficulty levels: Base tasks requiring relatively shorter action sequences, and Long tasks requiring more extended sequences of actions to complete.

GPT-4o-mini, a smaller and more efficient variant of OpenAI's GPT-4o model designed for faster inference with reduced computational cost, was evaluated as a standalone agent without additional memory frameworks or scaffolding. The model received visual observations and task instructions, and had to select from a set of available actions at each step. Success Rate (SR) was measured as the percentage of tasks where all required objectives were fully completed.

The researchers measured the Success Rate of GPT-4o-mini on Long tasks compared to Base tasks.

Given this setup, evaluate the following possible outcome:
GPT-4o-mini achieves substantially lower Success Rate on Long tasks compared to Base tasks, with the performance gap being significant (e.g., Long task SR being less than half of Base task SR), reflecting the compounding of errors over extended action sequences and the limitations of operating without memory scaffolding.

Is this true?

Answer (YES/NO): YES